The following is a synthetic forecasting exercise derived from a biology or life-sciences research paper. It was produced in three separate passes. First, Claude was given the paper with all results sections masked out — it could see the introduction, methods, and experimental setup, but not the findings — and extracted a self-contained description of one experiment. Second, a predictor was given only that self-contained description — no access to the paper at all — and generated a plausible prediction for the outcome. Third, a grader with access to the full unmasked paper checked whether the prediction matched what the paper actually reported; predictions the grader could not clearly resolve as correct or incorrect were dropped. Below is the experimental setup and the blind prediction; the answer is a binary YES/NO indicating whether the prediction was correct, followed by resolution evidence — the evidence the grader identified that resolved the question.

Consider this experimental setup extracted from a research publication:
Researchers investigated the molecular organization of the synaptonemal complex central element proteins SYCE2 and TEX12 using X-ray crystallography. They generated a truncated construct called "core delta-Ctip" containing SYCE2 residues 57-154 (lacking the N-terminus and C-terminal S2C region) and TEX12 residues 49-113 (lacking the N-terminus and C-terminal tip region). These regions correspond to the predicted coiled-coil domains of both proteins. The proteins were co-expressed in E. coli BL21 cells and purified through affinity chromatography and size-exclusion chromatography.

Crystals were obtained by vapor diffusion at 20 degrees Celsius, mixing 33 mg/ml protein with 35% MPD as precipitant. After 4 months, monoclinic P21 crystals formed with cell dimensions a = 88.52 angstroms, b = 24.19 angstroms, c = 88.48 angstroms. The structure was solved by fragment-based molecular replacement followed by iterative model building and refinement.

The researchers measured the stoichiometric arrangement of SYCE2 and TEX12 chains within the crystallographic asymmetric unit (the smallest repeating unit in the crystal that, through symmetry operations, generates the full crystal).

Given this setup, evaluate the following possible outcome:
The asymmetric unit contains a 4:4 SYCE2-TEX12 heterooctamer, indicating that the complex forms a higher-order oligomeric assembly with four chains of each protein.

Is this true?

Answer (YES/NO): NO